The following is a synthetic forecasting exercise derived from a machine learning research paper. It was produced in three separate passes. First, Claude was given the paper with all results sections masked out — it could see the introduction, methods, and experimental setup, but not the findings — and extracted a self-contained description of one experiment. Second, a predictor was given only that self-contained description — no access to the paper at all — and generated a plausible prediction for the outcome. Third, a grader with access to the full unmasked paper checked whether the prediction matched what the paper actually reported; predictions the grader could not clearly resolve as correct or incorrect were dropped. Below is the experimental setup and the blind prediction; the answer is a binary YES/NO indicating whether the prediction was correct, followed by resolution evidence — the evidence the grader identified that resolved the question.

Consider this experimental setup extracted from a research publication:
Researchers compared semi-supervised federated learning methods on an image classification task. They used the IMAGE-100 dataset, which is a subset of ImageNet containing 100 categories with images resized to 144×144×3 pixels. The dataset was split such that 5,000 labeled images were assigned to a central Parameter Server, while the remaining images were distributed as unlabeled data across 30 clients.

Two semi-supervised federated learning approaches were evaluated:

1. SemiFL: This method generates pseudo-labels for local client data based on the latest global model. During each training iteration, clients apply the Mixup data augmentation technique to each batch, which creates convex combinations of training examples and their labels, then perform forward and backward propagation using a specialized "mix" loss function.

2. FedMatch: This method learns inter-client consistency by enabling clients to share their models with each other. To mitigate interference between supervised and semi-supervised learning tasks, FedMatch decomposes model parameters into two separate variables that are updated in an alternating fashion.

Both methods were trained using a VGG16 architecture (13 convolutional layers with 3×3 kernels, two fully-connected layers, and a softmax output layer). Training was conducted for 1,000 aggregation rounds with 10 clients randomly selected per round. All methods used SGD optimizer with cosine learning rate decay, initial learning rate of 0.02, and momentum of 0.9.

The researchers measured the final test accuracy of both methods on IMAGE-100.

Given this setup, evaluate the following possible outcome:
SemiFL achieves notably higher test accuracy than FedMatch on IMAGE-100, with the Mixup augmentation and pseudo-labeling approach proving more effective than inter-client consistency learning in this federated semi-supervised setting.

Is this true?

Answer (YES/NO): YES